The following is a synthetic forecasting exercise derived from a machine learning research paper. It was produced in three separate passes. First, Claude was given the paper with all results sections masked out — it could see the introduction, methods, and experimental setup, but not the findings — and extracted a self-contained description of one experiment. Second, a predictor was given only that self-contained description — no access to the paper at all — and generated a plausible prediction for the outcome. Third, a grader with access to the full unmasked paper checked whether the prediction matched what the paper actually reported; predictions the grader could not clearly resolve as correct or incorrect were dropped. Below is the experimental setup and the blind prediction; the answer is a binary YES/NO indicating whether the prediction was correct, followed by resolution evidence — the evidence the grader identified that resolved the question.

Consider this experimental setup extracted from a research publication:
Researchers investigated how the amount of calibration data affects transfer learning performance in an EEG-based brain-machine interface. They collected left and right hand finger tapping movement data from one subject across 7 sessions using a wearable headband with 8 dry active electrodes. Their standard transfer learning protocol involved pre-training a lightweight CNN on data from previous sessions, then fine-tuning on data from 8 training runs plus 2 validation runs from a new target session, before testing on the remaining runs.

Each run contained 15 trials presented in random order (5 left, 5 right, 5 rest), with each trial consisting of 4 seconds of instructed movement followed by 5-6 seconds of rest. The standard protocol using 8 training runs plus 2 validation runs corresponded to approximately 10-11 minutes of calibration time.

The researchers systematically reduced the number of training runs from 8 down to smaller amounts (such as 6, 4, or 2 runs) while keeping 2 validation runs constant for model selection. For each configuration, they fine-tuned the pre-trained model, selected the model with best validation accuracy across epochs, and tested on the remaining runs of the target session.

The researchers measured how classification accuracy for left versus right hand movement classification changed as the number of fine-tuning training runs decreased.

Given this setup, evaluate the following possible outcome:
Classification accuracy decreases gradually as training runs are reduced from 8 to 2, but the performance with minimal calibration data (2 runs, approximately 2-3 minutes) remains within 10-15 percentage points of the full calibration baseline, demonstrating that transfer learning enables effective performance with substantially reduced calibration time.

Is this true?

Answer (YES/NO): NO